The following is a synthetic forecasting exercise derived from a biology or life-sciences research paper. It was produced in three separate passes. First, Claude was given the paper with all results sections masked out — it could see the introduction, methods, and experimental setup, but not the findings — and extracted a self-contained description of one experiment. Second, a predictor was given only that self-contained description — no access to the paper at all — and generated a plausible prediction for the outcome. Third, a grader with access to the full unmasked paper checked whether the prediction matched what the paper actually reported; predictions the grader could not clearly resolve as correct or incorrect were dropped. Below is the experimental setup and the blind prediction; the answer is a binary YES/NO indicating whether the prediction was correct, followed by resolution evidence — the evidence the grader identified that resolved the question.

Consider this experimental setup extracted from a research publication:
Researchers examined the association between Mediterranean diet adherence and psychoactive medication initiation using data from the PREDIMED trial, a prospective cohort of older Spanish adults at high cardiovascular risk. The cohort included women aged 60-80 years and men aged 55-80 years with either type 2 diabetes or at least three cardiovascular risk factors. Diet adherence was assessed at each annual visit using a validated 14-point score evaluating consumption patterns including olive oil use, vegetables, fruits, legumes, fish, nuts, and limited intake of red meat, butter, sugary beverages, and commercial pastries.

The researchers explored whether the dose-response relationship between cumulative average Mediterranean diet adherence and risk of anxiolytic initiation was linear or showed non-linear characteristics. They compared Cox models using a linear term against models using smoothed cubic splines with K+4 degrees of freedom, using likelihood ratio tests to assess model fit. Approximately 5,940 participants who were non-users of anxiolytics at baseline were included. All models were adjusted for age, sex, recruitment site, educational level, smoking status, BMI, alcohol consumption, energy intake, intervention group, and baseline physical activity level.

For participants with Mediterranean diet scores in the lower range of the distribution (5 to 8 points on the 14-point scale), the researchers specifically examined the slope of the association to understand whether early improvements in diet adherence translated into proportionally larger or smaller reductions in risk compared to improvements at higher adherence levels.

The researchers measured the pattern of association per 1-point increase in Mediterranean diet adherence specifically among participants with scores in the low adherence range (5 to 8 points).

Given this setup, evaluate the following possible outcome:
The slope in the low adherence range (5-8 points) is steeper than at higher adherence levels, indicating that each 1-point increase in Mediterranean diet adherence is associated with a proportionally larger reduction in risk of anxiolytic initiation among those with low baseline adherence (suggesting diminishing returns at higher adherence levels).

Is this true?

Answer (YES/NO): YES